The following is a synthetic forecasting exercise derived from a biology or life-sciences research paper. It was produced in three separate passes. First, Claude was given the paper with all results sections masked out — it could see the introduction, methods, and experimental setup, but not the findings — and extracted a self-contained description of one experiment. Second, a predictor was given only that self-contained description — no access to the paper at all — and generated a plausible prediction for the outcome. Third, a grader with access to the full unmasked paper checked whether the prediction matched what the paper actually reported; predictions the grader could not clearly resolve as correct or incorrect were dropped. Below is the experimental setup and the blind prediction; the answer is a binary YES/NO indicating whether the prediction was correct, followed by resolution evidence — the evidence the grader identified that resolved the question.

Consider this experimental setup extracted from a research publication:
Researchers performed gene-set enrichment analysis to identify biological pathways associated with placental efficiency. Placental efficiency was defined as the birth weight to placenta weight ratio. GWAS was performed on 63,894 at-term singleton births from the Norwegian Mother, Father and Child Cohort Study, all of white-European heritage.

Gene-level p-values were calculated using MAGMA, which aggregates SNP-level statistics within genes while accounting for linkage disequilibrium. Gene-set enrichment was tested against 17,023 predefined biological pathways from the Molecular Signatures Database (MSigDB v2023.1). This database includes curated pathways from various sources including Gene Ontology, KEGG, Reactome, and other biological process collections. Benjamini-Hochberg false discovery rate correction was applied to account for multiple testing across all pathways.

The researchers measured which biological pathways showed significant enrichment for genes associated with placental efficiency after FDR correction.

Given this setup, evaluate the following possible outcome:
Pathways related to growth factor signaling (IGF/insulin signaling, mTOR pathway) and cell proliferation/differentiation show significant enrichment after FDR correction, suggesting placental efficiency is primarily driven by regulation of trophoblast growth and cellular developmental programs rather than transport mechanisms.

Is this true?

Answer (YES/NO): NO